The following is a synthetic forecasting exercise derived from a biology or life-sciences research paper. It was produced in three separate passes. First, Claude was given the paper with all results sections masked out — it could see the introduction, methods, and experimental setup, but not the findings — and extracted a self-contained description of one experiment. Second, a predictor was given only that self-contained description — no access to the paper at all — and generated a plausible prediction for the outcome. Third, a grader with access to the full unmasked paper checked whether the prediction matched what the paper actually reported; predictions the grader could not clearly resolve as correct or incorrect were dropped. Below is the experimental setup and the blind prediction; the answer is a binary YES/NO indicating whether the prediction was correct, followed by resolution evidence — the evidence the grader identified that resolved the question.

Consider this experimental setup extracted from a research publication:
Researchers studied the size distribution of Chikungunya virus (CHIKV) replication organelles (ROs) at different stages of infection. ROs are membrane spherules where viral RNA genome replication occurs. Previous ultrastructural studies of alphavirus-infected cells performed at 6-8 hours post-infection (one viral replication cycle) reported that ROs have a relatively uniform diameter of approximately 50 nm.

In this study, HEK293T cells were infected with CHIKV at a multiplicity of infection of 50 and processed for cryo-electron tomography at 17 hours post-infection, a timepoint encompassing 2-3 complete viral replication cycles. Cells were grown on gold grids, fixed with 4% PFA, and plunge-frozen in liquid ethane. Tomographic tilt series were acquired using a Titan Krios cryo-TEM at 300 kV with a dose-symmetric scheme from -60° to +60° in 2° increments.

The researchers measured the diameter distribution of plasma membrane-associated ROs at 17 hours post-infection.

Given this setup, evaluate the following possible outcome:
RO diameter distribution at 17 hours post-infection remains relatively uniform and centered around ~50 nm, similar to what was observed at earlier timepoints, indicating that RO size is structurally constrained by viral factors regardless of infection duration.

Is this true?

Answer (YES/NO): NO